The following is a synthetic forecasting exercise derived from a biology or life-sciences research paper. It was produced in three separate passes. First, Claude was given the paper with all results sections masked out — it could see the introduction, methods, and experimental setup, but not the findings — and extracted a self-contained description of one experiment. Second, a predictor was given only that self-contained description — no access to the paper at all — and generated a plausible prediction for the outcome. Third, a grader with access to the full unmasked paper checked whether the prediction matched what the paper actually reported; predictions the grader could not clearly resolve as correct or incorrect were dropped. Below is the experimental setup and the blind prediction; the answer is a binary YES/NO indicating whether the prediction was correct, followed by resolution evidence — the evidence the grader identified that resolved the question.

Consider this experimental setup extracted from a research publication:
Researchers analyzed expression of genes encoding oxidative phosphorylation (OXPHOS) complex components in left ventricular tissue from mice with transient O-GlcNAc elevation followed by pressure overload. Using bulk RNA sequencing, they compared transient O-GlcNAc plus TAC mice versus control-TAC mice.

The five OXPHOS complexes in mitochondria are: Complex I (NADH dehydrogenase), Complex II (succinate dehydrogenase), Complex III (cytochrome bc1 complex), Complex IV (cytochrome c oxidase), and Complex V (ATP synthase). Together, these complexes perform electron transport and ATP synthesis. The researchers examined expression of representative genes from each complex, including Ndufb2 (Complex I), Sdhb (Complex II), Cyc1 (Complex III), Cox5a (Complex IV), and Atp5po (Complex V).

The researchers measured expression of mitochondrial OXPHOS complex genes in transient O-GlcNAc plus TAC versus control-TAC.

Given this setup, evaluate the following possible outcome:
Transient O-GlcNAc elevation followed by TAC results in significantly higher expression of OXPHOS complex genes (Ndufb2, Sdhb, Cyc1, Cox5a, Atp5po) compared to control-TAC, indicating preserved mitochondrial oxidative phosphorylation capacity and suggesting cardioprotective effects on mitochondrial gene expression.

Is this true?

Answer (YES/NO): NO